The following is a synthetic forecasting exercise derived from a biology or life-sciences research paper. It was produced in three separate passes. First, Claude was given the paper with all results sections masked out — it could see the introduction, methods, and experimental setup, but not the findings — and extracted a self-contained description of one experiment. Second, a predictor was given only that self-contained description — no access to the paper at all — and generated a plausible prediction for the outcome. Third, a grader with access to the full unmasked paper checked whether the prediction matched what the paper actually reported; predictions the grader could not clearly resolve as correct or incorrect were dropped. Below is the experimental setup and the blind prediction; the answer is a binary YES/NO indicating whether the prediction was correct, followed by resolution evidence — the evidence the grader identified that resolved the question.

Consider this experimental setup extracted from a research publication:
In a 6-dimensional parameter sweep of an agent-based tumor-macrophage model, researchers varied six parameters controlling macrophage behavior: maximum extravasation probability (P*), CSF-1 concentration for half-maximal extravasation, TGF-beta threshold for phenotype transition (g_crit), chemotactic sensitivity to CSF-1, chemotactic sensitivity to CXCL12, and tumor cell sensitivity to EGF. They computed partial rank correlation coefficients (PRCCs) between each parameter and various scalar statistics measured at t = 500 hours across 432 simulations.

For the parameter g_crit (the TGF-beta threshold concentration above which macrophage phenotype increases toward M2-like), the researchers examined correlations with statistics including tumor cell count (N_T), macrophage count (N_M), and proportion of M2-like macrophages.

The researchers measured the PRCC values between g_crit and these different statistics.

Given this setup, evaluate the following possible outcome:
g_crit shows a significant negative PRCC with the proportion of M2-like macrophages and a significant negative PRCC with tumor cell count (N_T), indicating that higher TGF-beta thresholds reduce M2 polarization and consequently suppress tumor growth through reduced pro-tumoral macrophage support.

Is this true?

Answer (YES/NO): NO